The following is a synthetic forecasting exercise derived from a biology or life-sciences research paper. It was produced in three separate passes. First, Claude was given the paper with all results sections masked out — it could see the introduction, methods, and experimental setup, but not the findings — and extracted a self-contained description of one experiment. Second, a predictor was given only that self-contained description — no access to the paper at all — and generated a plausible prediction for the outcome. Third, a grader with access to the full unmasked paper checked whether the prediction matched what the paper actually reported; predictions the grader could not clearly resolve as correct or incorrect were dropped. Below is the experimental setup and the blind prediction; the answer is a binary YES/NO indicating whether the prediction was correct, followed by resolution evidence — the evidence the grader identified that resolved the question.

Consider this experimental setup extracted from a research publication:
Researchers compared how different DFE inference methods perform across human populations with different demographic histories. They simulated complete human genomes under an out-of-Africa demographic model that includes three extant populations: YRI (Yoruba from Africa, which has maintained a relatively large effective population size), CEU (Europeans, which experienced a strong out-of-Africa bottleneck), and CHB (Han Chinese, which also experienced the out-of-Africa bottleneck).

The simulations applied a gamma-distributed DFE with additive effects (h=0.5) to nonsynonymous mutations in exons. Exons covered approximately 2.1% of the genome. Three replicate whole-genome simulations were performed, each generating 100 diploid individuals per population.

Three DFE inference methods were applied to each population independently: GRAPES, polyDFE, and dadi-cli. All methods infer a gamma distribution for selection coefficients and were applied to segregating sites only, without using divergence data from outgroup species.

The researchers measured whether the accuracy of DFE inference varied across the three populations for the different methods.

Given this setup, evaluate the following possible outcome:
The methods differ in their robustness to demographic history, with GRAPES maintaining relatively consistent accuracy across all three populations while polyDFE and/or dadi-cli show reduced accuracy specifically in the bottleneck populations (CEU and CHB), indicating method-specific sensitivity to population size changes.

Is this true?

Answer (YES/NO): NO